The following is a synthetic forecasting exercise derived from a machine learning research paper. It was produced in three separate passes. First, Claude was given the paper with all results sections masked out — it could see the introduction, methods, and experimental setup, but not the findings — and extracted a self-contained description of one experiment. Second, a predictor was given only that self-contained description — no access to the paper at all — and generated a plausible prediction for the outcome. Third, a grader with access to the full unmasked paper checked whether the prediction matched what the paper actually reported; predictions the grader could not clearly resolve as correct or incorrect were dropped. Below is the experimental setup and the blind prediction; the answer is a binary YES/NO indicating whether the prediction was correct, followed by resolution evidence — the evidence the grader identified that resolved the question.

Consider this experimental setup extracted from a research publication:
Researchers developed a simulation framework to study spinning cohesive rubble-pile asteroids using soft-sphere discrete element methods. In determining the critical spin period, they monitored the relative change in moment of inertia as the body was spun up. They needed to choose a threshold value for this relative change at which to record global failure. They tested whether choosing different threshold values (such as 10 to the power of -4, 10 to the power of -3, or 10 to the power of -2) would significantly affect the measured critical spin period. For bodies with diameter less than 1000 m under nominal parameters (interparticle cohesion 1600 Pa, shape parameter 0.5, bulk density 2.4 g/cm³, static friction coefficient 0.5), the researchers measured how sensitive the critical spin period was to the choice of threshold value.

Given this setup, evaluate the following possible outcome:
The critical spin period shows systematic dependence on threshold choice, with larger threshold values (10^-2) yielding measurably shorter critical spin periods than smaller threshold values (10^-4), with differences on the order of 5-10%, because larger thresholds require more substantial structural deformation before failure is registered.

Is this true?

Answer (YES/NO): NO